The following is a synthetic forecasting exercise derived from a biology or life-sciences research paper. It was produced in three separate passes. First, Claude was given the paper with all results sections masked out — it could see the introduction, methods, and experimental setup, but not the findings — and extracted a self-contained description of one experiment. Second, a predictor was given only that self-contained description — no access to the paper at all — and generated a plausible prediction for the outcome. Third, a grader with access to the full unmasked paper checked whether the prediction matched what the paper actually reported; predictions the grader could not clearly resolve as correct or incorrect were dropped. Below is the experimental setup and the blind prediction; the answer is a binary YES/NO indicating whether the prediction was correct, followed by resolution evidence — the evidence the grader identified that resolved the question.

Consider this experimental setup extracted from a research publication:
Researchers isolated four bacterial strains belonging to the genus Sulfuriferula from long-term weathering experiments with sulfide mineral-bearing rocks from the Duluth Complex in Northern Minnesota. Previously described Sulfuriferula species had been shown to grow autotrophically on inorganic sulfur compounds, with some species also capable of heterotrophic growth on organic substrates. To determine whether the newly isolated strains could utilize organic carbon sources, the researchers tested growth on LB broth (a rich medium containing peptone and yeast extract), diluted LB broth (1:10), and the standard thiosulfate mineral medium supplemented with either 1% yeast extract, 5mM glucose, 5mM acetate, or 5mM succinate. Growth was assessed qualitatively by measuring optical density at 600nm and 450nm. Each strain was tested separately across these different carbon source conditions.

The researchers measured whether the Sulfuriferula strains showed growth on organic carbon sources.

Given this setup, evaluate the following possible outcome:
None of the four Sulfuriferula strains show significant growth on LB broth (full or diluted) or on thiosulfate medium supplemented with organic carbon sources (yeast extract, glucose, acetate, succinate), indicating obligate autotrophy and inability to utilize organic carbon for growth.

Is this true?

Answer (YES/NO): NO